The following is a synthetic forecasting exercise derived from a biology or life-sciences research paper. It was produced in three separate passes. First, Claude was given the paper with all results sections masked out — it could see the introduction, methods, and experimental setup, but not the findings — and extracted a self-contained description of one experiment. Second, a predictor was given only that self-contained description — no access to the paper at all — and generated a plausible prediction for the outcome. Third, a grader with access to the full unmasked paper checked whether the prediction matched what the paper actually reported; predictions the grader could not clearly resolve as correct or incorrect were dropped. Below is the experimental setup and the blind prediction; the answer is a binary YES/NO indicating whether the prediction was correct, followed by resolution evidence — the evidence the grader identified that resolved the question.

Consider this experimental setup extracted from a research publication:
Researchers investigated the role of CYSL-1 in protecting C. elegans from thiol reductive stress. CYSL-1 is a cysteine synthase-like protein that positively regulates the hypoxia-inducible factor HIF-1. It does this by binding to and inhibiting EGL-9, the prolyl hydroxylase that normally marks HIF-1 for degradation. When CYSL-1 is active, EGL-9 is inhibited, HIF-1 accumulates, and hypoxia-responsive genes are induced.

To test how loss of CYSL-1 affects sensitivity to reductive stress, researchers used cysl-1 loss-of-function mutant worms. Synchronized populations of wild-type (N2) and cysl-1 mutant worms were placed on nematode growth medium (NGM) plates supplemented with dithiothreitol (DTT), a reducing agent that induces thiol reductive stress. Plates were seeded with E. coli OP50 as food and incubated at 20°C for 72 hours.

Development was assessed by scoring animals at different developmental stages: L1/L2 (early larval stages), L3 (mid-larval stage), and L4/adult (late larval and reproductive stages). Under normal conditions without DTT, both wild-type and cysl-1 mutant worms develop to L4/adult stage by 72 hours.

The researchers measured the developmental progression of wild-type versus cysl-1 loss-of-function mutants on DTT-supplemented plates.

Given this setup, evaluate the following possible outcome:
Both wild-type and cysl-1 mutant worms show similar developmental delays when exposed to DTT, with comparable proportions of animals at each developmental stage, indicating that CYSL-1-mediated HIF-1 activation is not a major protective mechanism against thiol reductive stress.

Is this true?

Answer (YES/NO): NO